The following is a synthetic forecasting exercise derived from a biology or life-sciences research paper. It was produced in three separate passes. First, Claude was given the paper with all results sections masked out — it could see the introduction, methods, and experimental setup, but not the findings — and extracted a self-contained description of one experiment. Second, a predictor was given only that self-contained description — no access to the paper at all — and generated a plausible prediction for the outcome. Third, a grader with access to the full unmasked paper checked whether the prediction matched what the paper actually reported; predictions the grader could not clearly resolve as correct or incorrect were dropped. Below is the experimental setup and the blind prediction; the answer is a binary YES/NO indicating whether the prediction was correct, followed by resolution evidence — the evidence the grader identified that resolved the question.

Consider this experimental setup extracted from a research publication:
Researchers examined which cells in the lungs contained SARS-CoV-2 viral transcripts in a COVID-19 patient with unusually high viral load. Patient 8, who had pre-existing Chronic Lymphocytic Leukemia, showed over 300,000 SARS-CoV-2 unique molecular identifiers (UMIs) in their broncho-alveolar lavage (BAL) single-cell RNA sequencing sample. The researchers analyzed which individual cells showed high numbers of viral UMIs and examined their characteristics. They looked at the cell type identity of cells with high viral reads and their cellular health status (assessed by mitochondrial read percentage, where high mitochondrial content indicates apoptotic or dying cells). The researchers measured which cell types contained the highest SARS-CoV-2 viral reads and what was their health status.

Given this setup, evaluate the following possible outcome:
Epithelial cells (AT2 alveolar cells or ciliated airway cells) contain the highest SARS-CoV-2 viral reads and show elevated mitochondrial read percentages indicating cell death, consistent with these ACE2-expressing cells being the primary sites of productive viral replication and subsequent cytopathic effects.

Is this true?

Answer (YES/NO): NO